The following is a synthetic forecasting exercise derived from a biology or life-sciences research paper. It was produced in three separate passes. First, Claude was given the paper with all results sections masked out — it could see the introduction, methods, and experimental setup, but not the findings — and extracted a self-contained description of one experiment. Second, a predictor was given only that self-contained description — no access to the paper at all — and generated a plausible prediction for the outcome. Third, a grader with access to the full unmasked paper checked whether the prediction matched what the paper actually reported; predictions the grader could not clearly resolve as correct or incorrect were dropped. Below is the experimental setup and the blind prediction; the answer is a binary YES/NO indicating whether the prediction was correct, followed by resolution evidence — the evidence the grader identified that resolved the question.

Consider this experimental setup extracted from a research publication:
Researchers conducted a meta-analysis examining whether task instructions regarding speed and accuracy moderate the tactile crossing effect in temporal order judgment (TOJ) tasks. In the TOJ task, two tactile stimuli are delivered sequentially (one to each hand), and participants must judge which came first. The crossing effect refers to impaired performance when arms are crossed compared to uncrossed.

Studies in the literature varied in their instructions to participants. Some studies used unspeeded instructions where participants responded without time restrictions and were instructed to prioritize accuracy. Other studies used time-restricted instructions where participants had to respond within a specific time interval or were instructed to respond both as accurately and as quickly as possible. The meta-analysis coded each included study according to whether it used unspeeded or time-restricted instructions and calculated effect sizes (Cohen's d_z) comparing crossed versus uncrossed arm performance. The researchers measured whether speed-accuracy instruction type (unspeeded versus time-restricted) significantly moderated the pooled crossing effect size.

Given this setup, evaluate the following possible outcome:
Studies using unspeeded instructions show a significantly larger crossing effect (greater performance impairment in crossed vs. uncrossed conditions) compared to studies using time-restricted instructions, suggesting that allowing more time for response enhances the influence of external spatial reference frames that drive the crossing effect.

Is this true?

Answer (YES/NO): NO